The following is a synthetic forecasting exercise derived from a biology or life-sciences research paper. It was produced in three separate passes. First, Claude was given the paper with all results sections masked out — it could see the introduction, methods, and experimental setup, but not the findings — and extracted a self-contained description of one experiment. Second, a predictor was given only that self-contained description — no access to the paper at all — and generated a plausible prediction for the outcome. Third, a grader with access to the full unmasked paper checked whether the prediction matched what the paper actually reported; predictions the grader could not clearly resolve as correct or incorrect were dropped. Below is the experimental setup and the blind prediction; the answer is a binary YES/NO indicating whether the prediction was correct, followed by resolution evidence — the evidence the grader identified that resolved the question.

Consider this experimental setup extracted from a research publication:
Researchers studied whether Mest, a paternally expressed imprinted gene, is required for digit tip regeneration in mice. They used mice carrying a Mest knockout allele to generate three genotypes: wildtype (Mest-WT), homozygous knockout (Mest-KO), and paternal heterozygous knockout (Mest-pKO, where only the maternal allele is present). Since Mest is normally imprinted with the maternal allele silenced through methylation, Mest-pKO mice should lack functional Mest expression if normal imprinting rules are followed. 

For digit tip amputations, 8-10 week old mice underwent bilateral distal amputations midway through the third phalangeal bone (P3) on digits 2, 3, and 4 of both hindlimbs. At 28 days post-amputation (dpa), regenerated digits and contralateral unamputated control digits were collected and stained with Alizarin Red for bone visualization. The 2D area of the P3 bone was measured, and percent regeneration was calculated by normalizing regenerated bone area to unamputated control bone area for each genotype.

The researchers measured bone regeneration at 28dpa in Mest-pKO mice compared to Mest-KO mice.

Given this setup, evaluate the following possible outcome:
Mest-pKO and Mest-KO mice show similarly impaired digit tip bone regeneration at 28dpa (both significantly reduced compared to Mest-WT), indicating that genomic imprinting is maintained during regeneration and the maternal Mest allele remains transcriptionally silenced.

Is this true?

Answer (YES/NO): NO